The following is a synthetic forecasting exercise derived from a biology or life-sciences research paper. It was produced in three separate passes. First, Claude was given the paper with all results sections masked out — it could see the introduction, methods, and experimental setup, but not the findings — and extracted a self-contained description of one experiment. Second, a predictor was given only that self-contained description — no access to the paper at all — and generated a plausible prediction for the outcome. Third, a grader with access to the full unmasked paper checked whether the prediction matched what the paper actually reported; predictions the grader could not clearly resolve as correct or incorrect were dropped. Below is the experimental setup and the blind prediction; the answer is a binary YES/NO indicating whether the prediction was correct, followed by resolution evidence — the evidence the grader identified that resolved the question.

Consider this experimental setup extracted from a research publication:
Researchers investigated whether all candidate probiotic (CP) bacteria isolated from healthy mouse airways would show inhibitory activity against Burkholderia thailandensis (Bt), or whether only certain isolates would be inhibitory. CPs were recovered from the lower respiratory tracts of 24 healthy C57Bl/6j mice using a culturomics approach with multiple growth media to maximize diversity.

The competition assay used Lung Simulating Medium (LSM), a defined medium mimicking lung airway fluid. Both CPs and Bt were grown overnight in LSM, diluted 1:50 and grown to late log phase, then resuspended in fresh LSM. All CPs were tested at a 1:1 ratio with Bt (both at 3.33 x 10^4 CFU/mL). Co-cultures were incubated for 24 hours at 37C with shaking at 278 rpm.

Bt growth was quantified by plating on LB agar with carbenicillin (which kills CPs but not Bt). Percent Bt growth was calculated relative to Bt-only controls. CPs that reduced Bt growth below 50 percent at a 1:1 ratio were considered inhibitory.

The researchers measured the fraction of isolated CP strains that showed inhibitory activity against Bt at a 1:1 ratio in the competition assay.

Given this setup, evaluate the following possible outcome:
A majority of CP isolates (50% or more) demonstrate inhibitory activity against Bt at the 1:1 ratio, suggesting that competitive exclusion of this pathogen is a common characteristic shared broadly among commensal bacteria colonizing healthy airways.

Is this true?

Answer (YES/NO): YES